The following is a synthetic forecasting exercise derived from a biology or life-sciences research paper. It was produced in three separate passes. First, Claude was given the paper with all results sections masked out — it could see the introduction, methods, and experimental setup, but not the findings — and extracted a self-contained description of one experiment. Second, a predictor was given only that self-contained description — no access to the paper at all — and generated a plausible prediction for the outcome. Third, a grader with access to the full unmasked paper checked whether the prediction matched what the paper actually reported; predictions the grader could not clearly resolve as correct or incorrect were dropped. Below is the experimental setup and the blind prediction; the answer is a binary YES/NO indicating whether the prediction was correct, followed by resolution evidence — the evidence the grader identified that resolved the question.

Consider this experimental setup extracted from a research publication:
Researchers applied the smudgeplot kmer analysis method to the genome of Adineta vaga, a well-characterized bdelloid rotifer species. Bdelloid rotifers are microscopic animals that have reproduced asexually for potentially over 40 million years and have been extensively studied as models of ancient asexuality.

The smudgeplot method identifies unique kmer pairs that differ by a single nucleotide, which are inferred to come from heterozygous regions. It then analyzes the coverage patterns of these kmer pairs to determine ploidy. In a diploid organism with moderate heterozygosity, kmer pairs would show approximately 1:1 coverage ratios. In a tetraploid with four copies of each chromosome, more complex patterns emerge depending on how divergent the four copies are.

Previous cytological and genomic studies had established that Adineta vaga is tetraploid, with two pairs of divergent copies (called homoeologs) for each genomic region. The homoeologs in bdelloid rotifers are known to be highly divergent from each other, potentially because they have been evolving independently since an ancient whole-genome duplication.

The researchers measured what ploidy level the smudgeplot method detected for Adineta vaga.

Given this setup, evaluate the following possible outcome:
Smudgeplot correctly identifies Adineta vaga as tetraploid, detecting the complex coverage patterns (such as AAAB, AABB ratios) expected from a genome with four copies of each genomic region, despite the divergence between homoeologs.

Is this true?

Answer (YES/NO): NO